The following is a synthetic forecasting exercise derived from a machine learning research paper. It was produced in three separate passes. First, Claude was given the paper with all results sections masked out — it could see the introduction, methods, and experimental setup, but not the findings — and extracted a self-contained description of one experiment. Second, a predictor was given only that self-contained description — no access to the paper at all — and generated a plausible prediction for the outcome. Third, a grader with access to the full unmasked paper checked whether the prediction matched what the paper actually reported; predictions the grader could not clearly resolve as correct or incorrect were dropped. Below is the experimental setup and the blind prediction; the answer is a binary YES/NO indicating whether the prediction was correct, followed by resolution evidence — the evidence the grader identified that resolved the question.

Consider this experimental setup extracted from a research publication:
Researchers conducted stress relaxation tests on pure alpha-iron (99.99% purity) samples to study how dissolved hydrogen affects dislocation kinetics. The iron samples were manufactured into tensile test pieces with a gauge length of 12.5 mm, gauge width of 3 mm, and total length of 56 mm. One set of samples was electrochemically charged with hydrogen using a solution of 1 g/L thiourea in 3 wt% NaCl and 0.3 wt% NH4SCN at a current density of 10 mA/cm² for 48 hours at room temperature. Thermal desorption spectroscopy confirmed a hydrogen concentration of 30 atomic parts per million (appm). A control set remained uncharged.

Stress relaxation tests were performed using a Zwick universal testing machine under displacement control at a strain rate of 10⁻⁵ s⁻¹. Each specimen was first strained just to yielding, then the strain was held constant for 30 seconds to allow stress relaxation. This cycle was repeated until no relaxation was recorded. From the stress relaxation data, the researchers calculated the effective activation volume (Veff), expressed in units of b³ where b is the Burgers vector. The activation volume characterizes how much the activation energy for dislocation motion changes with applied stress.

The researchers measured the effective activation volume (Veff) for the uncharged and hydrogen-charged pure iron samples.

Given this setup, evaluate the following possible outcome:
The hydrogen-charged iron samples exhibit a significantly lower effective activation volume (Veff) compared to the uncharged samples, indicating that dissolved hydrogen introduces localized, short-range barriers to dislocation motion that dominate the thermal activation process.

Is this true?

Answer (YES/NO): NO